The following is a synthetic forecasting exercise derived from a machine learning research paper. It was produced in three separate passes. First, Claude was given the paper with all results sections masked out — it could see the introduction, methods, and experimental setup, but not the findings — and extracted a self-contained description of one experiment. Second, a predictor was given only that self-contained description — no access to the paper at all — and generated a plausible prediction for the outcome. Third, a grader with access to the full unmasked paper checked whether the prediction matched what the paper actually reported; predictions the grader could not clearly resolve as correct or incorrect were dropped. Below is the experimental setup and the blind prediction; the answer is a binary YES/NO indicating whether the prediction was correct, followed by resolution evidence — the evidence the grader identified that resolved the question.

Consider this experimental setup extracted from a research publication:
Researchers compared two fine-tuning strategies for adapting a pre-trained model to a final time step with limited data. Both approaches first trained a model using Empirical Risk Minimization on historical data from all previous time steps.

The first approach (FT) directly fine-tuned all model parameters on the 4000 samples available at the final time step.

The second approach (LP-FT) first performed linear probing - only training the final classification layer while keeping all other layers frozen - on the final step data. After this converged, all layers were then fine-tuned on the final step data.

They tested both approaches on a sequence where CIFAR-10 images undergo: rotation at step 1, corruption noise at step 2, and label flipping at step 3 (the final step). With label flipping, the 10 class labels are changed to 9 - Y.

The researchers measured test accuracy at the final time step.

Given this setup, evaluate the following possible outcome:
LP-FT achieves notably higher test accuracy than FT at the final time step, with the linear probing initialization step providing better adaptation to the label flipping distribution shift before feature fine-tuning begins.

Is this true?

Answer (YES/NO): YES